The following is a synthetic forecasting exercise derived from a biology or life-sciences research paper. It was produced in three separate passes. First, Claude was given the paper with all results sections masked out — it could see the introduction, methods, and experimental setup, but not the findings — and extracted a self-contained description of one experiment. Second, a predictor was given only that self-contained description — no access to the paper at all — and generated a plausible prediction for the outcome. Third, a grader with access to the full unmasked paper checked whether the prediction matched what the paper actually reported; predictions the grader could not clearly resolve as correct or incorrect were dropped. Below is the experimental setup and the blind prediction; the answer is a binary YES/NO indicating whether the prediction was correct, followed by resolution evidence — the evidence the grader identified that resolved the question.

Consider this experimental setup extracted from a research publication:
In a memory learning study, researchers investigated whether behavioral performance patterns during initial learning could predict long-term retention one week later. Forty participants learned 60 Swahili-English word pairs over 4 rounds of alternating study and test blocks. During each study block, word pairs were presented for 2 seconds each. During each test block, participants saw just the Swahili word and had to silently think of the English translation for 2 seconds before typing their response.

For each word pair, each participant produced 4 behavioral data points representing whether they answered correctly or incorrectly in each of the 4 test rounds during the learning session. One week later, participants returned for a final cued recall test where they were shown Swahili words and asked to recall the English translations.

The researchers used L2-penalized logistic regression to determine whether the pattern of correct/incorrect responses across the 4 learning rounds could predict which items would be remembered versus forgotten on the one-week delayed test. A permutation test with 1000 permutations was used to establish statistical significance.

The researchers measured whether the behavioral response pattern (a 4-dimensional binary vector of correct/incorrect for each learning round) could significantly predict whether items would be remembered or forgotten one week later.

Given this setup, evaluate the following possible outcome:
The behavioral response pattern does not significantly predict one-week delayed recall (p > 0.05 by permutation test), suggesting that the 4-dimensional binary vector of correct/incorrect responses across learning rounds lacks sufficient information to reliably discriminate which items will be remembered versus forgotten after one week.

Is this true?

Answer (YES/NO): NO